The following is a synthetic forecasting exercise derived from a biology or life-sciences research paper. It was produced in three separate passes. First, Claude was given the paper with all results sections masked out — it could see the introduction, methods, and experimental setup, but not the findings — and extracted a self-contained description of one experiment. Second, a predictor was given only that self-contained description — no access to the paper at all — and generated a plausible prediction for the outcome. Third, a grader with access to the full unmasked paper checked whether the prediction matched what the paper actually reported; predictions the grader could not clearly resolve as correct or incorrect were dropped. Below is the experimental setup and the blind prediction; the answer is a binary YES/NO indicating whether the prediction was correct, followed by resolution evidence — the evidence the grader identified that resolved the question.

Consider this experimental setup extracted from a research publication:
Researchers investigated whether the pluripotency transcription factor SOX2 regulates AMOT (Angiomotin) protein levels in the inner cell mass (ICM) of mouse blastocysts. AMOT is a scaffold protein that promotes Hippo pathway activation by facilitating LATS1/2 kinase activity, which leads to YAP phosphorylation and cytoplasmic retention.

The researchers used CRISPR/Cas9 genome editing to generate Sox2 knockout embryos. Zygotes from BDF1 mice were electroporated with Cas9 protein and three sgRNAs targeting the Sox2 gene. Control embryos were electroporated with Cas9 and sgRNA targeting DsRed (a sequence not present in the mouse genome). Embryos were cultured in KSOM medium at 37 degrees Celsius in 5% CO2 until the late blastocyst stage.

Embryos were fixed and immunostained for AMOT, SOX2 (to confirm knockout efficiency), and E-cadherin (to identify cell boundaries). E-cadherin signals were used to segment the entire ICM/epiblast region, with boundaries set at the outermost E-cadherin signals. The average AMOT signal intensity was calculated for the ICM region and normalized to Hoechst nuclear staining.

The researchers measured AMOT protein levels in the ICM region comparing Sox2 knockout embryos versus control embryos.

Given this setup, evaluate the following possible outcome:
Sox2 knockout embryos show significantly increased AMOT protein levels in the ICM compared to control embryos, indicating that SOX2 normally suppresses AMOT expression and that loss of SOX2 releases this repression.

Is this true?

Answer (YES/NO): YES